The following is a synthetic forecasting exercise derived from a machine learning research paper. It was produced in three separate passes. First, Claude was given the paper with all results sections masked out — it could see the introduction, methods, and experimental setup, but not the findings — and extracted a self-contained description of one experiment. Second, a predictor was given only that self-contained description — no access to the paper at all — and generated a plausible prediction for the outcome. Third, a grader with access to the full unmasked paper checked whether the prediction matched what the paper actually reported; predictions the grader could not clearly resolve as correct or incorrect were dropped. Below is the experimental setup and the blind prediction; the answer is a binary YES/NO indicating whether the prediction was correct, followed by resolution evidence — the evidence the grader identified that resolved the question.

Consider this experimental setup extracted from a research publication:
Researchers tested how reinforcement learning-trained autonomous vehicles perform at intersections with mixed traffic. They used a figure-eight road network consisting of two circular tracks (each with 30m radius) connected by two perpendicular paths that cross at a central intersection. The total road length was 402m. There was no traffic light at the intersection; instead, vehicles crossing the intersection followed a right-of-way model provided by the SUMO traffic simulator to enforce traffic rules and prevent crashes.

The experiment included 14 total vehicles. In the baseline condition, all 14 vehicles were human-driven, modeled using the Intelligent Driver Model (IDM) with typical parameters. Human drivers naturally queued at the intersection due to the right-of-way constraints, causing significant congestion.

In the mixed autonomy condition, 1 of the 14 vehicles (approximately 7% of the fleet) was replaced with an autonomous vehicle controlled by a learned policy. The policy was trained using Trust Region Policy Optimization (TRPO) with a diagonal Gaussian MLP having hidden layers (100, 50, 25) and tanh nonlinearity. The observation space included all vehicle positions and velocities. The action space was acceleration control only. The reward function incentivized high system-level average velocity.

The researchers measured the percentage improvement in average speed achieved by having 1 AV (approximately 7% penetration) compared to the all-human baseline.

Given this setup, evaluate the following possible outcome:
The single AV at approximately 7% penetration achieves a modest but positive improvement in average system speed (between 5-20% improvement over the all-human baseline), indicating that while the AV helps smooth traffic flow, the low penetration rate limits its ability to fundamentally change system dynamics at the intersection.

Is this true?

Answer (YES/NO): NO